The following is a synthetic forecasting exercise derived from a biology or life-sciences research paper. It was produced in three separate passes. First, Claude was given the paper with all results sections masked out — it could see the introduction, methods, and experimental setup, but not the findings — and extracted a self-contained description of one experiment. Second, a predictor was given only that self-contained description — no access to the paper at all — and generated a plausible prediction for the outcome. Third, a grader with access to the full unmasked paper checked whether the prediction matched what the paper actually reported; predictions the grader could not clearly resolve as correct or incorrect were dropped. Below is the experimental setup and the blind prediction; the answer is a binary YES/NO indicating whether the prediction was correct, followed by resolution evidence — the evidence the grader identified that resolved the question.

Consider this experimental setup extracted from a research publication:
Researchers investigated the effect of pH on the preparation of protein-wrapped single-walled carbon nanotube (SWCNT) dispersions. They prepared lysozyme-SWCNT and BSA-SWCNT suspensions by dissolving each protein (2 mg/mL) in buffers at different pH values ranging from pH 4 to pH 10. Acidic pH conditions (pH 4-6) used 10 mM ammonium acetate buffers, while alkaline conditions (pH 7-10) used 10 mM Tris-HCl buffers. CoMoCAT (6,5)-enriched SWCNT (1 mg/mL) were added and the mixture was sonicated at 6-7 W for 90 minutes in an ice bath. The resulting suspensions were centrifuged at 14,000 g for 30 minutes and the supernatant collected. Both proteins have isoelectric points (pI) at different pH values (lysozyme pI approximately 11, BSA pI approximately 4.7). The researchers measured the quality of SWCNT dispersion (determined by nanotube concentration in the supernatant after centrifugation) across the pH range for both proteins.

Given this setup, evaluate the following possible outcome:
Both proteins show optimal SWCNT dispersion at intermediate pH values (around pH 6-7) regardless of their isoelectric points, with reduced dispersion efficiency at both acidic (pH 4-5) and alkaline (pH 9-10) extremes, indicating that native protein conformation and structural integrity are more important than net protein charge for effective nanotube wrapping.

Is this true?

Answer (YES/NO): NO